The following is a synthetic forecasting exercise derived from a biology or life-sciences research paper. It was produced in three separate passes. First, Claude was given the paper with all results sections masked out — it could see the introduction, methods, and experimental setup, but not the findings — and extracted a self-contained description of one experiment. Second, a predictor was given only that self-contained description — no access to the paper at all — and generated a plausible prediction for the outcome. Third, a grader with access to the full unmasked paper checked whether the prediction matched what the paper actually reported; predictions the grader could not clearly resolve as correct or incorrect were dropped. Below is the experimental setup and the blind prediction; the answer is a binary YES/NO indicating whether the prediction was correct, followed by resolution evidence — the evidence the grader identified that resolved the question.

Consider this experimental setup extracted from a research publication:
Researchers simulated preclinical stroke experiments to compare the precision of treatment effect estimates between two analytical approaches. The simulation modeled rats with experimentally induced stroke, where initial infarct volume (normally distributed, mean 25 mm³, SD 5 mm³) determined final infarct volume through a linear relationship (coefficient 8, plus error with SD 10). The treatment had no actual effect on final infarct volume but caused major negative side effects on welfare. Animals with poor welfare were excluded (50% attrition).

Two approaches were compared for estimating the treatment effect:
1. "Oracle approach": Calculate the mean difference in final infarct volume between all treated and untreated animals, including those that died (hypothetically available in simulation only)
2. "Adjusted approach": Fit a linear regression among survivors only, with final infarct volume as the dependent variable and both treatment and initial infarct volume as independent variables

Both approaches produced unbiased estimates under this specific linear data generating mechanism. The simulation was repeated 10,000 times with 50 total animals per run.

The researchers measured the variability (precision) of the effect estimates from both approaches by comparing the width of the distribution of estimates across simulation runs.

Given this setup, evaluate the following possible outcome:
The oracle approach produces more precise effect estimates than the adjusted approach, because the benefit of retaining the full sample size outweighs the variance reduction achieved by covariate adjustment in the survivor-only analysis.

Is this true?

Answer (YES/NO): NO